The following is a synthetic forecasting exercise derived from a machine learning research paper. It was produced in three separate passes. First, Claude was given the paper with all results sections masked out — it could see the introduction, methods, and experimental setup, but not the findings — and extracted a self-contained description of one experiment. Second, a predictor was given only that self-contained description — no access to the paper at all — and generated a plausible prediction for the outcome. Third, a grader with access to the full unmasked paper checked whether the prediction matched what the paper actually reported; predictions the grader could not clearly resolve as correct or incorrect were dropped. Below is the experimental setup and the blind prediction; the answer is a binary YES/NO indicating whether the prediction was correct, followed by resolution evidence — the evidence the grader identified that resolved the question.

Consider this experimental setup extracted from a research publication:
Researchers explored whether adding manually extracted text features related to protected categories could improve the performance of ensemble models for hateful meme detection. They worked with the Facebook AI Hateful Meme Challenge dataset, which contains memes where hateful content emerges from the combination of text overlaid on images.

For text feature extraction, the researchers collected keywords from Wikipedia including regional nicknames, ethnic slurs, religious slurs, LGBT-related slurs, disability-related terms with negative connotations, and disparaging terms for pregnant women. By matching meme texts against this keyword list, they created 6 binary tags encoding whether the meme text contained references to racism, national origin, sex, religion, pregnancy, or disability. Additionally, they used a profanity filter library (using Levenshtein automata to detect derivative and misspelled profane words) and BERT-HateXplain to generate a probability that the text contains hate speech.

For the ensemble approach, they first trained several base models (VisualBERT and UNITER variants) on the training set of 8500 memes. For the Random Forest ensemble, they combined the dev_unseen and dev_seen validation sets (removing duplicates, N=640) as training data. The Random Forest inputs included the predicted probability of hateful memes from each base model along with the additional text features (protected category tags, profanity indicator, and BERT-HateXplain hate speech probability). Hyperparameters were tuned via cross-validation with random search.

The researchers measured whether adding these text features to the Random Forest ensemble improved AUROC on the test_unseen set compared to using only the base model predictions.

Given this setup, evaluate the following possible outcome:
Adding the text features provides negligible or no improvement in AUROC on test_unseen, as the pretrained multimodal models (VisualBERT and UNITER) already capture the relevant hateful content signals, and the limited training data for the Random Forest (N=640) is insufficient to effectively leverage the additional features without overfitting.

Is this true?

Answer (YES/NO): YES